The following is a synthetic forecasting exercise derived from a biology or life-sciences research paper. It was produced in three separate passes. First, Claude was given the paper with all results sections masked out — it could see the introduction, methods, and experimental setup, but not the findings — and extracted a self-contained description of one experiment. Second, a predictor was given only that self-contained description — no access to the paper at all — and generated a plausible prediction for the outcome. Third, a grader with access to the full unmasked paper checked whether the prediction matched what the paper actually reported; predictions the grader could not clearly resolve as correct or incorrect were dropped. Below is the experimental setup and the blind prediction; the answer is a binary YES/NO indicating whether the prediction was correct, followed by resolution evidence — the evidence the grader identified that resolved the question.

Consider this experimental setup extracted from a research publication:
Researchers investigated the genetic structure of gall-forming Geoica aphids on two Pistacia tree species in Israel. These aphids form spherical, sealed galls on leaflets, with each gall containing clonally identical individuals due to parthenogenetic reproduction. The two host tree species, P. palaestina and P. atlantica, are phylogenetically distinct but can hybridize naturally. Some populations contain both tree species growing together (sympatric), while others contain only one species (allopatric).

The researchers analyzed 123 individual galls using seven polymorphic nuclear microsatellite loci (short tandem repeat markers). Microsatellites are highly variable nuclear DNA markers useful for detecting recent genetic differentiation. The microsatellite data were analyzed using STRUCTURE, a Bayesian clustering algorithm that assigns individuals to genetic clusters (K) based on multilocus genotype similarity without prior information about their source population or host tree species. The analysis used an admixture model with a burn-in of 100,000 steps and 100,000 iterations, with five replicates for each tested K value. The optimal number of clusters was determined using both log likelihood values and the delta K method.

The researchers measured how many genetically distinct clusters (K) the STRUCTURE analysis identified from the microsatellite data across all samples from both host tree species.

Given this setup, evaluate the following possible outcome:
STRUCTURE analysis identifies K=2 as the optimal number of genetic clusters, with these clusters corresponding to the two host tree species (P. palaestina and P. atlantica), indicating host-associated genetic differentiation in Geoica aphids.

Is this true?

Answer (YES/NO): NO